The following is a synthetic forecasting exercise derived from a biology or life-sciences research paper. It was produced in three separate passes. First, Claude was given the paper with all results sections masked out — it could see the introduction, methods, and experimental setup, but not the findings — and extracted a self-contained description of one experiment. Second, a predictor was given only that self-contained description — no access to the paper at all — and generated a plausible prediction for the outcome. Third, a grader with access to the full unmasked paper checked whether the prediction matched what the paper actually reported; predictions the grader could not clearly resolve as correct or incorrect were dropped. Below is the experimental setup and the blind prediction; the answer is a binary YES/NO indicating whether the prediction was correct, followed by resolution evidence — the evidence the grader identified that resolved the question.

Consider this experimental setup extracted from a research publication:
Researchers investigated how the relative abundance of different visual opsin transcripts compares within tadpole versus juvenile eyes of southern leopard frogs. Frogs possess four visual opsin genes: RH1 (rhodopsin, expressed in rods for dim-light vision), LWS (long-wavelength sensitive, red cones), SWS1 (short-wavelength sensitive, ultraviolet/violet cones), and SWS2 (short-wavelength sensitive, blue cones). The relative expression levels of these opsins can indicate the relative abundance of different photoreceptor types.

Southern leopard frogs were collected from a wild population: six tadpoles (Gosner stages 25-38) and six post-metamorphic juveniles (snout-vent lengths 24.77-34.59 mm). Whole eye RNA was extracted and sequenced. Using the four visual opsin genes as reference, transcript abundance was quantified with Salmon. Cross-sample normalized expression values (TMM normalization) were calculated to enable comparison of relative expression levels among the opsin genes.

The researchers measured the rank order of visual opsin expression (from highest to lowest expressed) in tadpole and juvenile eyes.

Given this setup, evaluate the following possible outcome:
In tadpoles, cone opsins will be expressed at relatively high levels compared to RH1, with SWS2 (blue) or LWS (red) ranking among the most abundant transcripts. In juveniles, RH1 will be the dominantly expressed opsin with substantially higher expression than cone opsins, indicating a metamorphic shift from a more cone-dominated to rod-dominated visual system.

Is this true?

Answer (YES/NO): NO